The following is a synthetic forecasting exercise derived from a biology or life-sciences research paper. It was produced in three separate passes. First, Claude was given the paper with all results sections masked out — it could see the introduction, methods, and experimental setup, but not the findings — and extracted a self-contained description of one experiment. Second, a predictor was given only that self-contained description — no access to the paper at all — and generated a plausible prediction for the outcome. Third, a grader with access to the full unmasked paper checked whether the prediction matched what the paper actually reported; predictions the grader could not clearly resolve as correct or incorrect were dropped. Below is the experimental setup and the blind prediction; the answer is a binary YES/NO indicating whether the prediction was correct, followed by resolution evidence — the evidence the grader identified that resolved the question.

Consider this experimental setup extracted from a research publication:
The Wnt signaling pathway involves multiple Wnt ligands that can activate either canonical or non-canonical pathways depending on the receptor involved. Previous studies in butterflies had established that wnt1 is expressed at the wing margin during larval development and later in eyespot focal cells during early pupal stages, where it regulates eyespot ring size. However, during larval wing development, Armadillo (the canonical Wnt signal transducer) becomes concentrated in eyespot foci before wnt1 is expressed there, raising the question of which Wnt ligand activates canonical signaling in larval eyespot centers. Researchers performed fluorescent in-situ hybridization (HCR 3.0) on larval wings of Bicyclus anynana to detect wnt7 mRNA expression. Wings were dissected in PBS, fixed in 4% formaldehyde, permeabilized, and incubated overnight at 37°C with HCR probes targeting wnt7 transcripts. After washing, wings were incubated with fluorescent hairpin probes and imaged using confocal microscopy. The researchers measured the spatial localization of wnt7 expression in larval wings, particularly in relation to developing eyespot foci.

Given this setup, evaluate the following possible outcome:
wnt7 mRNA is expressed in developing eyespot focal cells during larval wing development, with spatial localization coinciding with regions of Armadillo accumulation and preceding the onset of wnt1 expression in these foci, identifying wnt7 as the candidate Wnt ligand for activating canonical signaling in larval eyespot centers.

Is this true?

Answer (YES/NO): NO